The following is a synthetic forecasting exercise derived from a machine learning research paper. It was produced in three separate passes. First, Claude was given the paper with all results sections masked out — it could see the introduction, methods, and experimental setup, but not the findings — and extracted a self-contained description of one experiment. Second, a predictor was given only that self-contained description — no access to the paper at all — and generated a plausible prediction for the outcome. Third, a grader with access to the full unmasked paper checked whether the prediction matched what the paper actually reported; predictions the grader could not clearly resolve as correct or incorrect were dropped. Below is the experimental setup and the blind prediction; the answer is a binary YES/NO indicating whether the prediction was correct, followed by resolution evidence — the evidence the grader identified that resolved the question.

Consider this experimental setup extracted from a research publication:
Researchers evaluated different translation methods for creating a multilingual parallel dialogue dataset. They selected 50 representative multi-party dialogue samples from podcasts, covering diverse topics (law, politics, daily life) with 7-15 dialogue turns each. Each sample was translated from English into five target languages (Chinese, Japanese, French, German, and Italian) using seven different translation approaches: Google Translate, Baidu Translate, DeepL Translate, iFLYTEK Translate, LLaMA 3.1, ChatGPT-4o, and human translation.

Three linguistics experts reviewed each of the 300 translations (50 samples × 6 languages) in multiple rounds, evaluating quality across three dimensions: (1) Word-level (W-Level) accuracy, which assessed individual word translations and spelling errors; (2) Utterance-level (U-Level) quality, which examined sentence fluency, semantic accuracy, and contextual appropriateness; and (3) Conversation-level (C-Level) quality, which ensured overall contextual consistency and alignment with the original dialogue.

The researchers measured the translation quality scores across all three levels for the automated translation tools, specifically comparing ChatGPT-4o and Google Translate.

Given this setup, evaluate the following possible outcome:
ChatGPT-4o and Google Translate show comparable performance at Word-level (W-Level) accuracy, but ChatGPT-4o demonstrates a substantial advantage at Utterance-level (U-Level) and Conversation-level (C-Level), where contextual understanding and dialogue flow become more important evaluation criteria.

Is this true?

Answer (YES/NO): NO